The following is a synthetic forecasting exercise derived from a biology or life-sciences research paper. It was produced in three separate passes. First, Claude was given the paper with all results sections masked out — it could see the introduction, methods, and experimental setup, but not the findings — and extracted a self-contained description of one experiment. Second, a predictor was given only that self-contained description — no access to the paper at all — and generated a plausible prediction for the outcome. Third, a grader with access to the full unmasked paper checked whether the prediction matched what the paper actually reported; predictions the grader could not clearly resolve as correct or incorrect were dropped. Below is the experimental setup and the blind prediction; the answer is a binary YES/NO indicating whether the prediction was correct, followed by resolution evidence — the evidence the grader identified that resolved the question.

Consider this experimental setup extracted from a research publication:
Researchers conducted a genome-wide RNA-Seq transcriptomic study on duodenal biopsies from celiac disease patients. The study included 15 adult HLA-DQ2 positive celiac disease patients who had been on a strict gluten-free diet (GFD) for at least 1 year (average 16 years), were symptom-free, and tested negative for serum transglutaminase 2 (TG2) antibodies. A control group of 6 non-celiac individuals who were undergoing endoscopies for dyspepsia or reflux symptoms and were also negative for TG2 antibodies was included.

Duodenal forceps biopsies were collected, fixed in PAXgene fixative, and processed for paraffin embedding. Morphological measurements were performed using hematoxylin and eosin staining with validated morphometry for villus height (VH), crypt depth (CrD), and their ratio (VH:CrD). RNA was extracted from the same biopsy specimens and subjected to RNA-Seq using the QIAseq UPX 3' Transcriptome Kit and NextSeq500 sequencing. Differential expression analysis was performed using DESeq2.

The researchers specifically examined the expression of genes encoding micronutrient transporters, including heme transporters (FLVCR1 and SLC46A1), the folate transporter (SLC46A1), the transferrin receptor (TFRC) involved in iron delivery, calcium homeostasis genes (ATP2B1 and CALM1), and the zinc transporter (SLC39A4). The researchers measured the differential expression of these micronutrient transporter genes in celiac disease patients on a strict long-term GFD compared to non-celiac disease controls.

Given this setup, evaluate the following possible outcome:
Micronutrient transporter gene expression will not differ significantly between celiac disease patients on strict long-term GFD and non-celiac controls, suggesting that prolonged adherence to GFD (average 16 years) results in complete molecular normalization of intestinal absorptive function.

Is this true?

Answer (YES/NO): NO